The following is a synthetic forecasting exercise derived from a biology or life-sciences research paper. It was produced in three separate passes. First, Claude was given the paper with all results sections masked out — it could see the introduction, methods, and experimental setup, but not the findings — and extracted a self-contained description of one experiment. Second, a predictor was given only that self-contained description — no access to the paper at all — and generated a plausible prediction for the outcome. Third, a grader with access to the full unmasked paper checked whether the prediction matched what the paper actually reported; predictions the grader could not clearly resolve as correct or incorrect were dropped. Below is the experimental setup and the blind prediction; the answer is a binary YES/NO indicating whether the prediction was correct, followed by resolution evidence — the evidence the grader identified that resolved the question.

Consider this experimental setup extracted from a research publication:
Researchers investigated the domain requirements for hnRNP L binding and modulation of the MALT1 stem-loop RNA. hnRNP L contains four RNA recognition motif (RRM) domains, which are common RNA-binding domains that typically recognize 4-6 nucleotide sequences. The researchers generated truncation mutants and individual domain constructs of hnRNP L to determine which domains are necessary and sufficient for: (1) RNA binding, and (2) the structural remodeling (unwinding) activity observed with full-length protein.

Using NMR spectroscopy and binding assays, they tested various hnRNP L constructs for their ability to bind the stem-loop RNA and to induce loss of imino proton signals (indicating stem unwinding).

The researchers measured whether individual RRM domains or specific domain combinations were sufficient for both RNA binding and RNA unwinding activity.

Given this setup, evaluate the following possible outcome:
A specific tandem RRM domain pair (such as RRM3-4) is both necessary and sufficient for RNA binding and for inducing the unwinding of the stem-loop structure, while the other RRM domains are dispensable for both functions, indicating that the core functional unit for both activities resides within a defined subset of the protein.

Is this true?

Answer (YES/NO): NO